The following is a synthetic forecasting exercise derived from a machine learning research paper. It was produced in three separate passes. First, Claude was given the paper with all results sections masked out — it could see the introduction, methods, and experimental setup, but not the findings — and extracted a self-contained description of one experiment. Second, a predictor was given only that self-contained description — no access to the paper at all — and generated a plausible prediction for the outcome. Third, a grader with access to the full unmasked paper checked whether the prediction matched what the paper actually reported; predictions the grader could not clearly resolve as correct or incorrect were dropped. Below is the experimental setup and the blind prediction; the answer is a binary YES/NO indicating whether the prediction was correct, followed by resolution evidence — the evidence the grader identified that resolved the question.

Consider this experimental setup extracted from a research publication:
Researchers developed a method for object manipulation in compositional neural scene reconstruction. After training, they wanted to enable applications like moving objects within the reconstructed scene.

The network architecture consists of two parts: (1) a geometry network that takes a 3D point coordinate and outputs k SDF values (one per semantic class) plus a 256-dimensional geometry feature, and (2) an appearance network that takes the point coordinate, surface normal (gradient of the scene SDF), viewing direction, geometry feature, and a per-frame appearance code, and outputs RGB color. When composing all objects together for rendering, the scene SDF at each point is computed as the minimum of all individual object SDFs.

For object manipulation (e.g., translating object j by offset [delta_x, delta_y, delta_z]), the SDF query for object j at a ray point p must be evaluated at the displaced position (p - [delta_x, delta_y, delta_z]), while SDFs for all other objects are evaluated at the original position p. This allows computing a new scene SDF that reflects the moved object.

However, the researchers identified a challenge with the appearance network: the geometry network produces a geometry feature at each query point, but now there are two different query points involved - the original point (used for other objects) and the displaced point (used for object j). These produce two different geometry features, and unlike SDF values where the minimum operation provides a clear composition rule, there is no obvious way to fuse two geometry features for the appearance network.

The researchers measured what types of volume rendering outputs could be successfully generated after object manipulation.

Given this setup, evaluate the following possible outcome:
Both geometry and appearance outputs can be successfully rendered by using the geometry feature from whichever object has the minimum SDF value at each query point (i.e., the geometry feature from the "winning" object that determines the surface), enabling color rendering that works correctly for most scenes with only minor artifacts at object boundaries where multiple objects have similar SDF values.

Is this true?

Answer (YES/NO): NO